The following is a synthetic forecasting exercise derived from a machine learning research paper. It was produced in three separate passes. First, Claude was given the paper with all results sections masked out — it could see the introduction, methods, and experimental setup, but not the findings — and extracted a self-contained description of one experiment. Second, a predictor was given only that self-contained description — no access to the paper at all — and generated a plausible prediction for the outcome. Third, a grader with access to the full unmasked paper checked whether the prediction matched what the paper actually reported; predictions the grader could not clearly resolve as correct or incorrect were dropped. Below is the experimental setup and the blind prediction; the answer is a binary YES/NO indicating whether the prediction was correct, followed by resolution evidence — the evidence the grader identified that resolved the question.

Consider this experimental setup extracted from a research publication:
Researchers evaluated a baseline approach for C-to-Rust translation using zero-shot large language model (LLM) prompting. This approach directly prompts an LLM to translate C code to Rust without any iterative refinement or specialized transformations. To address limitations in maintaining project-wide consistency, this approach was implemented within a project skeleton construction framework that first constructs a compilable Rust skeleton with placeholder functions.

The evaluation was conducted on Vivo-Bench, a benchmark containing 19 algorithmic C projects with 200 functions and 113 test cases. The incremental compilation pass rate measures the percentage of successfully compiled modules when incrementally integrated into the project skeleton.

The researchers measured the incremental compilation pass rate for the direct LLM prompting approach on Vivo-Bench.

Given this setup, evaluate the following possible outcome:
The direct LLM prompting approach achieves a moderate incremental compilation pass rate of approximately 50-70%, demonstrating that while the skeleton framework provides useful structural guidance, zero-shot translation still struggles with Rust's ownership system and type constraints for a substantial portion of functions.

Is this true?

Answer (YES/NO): NO